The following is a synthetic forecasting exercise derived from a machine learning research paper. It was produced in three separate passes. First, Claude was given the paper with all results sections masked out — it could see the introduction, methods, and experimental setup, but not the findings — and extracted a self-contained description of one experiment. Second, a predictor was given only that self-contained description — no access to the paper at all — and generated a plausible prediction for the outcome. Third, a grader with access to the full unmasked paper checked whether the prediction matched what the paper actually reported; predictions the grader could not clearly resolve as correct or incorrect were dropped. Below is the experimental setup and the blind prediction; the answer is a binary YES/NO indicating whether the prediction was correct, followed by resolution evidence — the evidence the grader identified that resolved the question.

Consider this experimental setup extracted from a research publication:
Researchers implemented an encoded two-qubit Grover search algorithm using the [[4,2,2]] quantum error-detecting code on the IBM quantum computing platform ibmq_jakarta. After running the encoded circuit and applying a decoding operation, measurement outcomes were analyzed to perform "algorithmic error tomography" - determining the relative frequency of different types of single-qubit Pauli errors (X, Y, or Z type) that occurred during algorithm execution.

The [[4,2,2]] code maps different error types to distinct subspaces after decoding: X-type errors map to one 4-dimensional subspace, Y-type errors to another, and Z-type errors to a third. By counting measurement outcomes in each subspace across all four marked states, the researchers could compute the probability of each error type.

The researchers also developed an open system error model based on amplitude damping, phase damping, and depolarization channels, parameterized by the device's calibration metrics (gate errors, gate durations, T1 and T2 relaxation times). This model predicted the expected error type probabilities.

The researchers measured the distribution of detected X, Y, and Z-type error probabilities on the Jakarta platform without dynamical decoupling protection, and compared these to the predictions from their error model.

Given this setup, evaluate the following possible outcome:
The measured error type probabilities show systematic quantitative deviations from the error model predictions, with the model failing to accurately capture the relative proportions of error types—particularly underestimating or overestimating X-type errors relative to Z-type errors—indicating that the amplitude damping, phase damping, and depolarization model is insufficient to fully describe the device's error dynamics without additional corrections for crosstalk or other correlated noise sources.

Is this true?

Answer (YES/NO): YES